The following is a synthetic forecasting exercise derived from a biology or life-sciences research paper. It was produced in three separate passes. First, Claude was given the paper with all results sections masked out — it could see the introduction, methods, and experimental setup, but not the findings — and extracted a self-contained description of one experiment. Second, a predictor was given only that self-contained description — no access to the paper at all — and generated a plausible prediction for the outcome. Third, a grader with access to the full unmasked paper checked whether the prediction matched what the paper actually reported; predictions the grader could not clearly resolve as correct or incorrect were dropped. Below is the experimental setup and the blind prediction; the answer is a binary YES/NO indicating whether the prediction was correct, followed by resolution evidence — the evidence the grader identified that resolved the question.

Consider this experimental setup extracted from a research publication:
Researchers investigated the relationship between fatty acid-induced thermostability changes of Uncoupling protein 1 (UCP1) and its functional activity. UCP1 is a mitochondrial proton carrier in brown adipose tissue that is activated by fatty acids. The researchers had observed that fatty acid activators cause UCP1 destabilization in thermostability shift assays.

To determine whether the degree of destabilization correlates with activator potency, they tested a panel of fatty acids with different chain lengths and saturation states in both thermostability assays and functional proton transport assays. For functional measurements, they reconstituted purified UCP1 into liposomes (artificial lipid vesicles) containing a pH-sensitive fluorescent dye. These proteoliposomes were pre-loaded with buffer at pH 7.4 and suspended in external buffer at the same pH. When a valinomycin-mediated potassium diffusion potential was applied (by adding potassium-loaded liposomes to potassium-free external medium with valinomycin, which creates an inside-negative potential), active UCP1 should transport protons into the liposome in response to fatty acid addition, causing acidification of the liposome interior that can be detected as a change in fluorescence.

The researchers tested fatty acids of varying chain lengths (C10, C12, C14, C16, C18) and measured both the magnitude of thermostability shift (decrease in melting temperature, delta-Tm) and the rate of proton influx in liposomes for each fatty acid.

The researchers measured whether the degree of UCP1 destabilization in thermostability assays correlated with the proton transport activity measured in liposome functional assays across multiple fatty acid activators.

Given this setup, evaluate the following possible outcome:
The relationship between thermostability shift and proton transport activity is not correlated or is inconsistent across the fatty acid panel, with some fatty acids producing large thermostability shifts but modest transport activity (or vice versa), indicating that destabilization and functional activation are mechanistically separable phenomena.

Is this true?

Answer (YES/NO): NO